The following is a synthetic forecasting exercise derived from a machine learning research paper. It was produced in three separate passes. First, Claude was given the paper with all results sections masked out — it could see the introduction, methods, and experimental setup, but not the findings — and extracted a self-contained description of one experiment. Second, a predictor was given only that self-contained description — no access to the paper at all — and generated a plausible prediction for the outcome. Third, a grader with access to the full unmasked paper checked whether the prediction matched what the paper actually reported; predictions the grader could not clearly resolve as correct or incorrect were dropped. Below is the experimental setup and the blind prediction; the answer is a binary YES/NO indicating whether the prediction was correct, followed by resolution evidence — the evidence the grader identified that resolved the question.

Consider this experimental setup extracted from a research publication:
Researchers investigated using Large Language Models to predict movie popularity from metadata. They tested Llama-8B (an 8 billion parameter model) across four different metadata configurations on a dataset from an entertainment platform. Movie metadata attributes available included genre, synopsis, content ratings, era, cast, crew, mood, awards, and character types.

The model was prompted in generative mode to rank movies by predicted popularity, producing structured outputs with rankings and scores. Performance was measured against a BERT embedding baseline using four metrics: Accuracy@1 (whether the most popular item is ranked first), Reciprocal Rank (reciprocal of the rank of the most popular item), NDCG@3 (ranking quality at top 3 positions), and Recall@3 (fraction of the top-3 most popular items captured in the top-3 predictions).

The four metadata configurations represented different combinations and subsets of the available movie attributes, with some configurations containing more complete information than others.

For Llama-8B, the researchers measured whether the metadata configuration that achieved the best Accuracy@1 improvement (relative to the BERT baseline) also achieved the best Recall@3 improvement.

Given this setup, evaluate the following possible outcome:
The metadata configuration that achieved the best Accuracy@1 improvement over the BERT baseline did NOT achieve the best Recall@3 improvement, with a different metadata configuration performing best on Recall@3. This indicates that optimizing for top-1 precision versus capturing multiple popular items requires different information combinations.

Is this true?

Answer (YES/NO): YES